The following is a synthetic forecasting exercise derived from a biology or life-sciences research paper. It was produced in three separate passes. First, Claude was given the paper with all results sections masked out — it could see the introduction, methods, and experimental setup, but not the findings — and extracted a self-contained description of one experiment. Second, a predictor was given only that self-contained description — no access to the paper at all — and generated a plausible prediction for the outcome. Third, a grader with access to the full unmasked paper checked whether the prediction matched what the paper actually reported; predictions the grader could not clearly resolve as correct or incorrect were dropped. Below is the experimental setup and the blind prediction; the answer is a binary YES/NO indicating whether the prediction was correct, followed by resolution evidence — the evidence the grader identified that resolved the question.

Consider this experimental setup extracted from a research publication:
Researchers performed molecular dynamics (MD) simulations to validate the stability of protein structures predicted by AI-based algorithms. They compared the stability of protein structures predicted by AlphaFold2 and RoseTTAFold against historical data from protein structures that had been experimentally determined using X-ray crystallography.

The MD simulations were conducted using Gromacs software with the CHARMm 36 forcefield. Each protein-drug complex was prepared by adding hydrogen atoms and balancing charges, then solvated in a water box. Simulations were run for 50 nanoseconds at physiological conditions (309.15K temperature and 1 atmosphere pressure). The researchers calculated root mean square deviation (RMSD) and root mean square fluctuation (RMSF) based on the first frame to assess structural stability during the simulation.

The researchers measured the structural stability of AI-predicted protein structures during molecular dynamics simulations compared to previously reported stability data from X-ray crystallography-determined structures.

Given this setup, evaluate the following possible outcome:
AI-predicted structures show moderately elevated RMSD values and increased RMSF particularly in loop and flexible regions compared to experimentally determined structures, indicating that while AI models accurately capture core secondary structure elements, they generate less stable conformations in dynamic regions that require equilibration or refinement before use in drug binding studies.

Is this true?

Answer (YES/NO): NO